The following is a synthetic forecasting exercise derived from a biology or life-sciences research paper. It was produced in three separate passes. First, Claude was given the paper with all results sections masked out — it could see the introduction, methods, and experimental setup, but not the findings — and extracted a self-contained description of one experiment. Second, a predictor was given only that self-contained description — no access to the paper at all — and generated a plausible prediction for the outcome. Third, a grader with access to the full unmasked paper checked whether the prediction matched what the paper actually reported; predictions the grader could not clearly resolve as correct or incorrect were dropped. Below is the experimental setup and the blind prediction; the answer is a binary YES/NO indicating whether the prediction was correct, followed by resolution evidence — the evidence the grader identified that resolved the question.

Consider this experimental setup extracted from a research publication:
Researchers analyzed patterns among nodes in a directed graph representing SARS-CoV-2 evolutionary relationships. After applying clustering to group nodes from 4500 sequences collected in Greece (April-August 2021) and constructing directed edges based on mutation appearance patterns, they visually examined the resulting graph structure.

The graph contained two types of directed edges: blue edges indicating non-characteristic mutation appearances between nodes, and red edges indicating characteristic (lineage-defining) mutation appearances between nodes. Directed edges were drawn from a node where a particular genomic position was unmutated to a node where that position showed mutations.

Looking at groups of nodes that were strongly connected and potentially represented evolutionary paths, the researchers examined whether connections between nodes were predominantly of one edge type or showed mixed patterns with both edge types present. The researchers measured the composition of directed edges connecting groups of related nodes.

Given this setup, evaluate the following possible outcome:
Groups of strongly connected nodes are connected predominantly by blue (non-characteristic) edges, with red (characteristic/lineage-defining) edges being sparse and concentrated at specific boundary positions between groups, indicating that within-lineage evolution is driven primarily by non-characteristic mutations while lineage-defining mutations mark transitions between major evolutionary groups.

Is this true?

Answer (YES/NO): NO